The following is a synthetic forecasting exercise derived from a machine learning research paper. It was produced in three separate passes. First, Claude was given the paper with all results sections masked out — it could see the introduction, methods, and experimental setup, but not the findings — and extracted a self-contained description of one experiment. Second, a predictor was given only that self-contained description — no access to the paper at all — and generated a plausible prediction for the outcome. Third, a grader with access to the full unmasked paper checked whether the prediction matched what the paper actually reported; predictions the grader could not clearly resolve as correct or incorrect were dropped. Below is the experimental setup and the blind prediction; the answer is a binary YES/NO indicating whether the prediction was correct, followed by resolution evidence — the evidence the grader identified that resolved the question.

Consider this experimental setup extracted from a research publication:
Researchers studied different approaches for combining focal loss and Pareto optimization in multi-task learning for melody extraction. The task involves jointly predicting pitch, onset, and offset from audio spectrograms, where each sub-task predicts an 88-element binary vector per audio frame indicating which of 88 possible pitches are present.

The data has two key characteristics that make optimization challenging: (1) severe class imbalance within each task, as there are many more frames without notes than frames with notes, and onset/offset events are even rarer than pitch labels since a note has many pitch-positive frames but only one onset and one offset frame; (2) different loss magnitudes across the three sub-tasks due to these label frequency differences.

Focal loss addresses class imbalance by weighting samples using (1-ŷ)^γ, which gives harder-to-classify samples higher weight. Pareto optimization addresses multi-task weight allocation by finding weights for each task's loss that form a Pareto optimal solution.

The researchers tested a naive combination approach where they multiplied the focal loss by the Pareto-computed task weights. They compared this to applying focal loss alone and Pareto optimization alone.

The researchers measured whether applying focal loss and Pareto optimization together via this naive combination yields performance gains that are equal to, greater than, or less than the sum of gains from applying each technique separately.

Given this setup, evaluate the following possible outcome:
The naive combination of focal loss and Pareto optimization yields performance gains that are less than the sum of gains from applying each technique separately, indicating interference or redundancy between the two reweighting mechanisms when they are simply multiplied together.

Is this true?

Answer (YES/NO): YES